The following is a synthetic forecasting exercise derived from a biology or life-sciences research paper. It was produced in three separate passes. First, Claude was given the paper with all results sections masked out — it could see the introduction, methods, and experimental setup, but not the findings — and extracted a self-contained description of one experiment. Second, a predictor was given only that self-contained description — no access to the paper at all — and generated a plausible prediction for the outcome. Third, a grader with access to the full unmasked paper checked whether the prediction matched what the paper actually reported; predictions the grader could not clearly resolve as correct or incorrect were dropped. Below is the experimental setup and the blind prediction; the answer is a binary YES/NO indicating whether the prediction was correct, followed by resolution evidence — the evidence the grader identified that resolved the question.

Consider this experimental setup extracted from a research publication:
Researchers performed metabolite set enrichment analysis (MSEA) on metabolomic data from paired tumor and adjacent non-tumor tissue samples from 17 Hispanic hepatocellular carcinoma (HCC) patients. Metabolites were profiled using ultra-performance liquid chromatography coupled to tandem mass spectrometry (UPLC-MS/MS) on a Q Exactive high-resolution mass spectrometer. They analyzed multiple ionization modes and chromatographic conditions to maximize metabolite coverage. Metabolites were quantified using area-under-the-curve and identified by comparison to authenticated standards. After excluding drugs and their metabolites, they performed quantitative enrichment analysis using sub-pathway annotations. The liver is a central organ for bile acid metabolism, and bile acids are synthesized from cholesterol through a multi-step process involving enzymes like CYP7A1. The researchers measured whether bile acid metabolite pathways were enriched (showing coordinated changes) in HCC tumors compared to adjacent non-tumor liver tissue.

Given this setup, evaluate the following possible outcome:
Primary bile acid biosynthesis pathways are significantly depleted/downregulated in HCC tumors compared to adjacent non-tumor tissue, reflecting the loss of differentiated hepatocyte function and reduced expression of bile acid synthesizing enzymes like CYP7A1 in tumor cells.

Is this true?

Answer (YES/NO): YES